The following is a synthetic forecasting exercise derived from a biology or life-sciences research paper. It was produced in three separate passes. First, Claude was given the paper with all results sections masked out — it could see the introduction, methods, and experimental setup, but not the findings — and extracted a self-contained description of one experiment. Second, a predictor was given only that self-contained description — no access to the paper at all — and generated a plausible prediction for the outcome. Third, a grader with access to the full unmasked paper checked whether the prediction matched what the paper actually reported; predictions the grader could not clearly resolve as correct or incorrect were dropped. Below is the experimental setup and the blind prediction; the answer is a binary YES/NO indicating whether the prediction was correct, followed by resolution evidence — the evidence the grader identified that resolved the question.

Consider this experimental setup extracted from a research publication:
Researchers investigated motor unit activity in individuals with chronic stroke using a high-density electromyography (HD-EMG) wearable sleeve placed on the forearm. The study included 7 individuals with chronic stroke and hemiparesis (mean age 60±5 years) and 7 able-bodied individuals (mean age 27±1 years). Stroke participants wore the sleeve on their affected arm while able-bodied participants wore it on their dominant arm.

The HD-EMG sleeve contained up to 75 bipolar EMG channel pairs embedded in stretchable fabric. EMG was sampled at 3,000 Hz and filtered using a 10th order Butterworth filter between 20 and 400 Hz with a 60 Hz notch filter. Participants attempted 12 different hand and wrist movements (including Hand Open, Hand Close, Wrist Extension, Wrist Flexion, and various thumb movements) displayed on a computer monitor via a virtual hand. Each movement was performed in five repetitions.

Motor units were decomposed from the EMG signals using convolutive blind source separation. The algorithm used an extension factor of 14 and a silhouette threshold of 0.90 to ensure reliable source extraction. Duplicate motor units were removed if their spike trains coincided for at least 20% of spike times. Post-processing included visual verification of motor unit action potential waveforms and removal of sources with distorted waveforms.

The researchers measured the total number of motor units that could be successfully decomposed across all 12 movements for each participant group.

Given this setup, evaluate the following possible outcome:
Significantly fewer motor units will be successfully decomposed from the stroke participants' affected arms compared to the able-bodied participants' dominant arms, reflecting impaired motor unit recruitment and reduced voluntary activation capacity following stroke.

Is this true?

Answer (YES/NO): YES